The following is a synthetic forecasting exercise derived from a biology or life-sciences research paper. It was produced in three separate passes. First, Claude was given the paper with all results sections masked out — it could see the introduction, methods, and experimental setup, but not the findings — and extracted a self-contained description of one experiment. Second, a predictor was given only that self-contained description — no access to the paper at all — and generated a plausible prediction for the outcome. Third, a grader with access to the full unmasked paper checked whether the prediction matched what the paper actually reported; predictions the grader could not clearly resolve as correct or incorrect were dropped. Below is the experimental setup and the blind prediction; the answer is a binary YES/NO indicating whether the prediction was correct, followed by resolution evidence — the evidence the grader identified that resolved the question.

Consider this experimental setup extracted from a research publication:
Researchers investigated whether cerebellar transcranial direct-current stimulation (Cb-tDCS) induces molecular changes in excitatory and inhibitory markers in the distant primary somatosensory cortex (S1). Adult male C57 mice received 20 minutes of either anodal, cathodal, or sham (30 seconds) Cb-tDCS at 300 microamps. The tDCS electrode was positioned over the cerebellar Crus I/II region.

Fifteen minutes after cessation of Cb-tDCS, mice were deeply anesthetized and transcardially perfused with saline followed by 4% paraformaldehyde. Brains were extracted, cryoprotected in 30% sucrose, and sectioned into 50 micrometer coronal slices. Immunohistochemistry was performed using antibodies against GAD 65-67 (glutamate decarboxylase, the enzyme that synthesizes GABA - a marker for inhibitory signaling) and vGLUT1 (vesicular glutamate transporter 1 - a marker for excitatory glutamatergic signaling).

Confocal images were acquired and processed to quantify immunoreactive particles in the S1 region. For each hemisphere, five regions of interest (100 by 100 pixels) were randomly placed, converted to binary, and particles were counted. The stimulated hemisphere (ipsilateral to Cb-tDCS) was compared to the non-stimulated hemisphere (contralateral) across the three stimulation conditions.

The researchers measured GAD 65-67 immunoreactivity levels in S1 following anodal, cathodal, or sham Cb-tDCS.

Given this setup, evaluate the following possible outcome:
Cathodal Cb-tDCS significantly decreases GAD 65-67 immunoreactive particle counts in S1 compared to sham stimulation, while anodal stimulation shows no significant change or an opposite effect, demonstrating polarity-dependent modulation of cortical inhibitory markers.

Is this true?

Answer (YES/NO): NO